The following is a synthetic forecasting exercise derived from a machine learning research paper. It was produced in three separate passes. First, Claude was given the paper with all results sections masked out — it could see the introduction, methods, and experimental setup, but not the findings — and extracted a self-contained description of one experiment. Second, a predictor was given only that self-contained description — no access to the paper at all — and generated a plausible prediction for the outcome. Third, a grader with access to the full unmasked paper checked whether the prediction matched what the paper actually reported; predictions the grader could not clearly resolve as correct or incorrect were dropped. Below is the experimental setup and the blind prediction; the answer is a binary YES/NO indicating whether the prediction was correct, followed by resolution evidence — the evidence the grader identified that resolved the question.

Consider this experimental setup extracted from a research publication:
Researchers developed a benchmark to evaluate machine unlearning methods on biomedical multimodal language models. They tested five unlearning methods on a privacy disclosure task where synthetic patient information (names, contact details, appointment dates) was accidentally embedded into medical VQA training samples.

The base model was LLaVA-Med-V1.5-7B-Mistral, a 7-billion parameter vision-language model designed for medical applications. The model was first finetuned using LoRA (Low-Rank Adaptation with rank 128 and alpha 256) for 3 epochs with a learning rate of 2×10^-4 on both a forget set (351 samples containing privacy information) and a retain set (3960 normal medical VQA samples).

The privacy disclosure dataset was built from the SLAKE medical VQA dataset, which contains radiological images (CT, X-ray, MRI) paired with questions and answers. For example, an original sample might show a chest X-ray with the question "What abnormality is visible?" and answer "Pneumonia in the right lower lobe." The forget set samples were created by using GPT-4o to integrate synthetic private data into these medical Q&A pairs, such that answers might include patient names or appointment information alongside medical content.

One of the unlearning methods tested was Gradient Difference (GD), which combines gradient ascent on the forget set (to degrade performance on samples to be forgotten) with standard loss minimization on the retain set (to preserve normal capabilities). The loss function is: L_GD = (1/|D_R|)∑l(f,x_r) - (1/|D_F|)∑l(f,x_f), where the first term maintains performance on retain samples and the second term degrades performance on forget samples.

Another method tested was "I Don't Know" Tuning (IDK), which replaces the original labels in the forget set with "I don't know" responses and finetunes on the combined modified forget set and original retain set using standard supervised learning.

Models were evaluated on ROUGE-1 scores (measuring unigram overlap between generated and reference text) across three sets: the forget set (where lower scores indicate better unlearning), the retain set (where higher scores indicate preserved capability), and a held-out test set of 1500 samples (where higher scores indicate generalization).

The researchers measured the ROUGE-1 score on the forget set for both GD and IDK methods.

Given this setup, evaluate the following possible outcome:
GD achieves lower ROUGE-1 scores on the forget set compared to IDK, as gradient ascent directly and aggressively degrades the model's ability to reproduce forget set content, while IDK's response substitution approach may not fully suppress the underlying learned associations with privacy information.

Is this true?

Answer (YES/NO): NO